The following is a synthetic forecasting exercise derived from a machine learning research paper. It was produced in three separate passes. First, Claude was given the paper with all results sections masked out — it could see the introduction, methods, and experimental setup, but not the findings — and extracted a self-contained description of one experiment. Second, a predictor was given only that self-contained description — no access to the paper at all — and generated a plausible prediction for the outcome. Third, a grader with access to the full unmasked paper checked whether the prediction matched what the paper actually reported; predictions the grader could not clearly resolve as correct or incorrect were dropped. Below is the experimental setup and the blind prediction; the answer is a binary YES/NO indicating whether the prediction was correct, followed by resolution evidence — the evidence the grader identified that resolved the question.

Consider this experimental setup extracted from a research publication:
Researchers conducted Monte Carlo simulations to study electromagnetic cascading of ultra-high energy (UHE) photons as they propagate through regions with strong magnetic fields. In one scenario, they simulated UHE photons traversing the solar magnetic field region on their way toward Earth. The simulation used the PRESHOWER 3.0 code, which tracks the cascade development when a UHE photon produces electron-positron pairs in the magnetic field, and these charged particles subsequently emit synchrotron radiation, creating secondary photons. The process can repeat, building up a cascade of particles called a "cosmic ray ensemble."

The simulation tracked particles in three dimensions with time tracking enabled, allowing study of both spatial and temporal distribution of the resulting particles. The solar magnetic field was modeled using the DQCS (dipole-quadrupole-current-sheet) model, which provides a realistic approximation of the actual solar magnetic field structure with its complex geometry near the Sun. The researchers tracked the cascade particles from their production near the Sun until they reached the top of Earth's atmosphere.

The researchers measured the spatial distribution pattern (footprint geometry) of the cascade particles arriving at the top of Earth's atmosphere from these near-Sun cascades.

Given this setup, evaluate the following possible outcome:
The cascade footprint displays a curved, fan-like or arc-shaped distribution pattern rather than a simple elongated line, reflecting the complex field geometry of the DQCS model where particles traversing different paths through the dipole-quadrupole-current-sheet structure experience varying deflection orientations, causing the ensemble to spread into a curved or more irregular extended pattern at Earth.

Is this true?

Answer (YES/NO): NO